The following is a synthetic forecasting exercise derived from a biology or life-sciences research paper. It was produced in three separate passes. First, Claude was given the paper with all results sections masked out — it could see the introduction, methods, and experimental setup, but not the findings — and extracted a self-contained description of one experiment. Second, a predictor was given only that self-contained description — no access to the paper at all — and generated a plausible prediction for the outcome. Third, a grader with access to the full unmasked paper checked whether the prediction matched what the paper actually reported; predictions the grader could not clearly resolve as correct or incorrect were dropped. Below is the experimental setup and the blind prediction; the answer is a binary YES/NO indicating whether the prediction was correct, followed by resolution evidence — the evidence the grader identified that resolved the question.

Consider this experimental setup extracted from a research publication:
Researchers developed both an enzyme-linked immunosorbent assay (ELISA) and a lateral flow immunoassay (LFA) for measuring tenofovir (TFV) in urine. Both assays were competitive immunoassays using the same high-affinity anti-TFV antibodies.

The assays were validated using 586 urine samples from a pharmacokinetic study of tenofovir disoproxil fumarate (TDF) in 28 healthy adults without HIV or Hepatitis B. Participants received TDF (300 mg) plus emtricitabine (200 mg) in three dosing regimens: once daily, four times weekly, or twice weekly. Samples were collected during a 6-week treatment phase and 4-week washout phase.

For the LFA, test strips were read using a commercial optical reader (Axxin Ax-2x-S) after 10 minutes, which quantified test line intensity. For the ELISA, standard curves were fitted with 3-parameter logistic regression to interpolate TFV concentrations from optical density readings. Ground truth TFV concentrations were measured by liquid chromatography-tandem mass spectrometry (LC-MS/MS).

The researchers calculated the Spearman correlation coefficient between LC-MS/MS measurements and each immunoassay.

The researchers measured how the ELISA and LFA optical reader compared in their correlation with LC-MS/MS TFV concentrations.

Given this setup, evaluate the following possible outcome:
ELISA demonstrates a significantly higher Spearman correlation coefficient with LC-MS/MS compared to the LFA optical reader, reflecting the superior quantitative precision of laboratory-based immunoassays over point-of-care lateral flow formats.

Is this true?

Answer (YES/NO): NO